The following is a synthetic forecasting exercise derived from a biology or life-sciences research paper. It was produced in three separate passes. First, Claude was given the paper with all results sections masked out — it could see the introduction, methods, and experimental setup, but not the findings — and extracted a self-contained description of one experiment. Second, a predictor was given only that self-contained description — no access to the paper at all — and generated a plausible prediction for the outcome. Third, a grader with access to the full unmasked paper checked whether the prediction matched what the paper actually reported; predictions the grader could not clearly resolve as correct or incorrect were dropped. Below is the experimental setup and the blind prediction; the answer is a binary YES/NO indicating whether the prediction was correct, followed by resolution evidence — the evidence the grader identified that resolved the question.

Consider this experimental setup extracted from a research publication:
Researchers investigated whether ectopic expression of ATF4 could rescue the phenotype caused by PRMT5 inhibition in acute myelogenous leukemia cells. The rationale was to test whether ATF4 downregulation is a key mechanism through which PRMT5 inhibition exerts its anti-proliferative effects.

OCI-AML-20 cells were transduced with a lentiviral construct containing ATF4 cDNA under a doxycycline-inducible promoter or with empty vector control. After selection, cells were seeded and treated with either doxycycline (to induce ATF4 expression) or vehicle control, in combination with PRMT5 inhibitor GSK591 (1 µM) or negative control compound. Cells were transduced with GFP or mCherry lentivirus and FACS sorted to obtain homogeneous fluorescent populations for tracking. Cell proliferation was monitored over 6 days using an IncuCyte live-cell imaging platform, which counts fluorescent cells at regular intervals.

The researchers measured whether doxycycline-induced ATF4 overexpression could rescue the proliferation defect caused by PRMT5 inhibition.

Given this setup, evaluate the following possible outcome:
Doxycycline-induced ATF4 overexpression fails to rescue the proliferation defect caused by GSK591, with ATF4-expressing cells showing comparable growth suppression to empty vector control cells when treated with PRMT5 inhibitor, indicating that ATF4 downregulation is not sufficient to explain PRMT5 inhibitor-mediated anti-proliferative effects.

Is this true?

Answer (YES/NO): NO